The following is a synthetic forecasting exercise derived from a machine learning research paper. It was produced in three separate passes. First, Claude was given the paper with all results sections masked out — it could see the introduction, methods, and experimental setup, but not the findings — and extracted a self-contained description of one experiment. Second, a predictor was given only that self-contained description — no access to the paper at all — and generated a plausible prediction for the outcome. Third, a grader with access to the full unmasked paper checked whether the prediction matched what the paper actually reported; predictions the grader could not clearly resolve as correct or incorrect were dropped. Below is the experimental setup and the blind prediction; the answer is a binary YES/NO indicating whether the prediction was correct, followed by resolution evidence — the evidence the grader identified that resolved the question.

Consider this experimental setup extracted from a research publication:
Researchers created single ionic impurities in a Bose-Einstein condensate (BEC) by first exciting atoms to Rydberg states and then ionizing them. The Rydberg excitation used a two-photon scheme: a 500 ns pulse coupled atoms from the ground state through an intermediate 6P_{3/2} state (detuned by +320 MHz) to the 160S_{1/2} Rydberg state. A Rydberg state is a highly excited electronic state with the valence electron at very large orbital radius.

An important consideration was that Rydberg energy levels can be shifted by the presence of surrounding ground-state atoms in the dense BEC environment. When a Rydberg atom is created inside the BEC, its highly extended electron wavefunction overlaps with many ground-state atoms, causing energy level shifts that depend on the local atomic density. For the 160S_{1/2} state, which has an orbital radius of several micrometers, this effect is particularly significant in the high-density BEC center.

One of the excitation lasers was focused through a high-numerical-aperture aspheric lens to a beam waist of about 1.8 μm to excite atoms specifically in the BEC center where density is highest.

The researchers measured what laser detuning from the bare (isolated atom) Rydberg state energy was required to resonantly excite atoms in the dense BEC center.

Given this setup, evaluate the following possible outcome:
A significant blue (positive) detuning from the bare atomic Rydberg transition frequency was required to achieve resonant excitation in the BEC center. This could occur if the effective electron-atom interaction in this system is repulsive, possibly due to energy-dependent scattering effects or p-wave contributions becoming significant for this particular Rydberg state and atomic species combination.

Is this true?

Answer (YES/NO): NO